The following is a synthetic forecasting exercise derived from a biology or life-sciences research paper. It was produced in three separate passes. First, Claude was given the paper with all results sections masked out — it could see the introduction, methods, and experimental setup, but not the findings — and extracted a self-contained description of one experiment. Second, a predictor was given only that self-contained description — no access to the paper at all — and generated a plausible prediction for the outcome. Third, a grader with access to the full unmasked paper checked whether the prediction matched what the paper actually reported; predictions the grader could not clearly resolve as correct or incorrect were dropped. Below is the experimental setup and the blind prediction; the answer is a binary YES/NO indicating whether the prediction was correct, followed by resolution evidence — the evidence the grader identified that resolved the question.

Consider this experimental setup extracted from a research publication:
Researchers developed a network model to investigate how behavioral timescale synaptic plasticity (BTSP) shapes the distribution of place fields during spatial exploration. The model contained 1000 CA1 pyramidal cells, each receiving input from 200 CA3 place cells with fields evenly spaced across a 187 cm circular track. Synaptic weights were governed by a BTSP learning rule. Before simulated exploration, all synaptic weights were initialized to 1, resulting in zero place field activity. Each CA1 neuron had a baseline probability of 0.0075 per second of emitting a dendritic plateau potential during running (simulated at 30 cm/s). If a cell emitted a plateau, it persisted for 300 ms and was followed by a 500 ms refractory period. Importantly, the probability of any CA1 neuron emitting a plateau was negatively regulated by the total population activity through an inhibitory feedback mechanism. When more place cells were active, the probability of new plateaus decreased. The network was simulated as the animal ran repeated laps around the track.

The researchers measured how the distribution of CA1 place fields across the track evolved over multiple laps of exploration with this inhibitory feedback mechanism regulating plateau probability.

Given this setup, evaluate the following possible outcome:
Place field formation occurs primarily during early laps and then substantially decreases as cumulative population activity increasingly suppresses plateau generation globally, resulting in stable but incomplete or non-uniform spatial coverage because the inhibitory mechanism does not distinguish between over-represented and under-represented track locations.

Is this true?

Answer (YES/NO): NO